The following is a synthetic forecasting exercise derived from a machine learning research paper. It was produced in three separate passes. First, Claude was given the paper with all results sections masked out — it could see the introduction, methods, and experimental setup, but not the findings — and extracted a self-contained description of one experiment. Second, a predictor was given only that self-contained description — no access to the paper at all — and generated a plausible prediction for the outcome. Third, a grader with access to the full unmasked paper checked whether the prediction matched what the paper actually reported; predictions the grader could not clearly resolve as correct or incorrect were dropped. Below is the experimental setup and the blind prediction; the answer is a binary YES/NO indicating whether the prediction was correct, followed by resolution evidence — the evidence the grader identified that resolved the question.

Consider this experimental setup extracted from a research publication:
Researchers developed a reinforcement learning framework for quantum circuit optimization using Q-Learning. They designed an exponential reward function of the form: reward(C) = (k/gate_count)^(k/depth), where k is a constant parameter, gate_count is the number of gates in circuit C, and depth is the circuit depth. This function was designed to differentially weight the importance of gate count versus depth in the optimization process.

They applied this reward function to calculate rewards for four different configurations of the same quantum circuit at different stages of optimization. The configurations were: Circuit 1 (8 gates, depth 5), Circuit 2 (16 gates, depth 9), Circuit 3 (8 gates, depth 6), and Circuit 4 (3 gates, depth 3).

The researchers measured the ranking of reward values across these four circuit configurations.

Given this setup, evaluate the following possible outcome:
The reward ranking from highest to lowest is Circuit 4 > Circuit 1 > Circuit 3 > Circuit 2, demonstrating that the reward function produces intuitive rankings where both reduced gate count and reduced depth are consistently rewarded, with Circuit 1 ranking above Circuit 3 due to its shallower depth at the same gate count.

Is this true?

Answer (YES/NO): NO